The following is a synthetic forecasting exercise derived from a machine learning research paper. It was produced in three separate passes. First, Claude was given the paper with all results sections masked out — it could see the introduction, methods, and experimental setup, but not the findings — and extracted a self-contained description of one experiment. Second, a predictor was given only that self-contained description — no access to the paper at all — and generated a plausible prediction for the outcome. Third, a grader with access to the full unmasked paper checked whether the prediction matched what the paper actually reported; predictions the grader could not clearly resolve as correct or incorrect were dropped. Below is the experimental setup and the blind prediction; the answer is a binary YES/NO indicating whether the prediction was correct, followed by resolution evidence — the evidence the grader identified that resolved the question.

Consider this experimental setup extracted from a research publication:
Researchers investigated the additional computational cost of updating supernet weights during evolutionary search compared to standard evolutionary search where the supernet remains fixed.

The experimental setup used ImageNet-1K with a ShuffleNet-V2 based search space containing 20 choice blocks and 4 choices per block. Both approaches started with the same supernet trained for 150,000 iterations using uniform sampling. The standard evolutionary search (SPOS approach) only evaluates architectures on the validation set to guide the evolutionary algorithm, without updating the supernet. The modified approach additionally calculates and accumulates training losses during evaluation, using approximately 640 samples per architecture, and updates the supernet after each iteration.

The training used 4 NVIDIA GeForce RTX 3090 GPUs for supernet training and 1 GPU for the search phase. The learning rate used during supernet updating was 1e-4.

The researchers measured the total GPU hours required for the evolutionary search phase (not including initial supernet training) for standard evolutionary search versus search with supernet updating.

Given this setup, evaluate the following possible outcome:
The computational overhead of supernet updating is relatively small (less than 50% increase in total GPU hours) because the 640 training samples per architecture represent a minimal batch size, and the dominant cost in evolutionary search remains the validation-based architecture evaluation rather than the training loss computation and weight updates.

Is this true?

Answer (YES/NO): YES